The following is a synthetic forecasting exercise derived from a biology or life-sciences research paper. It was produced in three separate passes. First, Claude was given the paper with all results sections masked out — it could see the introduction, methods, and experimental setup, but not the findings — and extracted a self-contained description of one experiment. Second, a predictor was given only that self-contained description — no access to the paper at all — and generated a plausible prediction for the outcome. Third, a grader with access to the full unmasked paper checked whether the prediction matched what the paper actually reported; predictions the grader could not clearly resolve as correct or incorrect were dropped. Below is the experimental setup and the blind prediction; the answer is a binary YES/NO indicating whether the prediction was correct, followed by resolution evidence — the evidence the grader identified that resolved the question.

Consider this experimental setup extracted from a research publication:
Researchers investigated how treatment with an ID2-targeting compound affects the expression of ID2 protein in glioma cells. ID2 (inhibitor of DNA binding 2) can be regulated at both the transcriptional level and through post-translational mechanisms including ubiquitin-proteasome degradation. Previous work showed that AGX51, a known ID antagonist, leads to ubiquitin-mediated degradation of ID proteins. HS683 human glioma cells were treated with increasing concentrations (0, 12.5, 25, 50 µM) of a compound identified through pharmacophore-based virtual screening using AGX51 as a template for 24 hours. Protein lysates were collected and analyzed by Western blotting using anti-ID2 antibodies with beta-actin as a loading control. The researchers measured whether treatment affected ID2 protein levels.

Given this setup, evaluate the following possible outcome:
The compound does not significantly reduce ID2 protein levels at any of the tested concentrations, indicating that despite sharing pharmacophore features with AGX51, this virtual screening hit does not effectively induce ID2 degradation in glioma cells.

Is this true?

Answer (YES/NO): NO